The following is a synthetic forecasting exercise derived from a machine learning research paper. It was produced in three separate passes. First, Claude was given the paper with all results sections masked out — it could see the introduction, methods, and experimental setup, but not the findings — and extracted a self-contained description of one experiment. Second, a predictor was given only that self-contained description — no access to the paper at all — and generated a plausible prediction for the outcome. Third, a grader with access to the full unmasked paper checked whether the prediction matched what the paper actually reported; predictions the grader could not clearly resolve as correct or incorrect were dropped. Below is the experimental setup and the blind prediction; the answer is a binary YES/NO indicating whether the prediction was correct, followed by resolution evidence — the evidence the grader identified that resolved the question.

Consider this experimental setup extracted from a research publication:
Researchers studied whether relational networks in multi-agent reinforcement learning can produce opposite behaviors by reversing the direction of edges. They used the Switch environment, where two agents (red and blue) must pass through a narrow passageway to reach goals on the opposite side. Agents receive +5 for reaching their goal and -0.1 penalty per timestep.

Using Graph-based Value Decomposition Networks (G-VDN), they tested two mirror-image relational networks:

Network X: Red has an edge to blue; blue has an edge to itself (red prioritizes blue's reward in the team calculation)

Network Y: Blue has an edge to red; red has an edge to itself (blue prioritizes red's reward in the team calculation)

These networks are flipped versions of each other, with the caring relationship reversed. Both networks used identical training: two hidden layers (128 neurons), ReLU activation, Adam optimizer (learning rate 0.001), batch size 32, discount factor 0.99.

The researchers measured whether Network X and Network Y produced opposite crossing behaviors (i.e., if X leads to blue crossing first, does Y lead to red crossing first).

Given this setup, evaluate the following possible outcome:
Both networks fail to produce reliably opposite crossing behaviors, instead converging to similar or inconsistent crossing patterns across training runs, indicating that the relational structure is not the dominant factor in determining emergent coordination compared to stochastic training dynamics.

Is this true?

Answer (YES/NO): NO